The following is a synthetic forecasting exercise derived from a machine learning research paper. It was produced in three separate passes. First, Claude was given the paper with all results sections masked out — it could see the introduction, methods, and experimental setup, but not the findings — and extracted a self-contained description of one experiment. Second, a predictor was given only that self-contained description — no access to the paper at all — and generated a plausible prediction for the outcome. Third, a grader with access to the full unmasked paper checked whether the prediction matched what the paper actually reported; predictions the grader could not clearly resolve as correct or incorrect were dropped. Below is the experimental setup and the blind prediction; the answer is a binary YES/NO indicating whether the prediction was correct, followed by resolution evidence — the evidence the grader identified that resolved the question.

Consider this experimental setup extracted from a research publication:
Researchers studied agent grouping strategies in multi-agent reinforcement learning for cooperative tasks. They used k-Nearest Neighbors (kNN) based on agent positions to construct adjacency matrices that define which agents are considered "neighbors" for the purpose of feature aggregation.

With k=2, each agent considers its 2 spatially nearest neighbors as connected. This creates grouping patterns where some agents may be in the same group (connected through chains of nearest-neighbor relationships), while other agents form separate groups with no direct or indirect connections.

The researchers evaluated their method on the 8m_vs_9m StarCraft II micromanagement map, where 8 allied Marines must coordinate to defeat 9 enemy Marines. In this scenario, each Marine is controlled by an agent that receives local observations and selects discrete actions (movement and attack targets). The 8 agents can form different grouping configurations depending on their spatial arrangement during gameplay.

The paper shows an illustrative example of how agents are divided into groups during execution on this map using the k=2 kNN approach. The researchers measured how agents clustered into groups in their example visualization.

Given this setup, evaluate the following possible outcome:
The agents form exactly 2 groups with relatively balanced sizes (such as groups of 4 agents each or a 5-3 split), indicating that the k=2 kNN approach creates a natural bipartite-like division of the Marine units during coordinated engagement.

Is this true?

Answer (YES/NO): NO